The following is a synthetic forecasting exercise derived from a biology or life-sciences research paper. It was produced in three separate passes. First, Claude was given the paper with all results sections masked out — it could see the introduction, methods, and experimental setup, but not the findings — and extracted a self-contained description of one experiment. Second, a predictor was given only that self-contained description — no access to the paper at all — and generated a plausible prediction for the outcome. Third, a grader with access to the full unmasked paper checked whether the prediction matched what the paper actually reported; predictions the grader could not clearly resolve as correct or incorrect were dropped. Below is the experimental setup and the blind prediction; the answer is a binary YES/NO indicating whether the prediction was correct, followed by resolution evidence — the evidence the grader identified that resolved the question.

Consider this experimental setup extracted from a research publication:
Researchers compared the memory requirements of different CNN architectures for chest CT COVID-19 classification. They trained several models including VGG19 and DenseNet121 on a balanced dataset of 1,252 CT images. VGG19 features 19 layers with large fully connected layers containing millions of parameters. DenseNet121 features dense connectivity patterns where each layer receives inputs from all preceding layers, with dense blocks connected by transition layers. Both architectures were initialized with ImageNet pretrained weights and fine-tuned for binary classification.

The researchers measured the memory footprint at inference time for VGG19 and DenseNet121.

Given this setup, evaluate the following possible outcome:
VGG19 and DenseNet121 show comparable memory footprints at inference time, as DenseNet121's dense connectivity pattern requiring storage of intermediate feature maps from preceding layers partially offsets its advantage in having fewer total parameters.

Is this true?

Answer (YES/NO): YES